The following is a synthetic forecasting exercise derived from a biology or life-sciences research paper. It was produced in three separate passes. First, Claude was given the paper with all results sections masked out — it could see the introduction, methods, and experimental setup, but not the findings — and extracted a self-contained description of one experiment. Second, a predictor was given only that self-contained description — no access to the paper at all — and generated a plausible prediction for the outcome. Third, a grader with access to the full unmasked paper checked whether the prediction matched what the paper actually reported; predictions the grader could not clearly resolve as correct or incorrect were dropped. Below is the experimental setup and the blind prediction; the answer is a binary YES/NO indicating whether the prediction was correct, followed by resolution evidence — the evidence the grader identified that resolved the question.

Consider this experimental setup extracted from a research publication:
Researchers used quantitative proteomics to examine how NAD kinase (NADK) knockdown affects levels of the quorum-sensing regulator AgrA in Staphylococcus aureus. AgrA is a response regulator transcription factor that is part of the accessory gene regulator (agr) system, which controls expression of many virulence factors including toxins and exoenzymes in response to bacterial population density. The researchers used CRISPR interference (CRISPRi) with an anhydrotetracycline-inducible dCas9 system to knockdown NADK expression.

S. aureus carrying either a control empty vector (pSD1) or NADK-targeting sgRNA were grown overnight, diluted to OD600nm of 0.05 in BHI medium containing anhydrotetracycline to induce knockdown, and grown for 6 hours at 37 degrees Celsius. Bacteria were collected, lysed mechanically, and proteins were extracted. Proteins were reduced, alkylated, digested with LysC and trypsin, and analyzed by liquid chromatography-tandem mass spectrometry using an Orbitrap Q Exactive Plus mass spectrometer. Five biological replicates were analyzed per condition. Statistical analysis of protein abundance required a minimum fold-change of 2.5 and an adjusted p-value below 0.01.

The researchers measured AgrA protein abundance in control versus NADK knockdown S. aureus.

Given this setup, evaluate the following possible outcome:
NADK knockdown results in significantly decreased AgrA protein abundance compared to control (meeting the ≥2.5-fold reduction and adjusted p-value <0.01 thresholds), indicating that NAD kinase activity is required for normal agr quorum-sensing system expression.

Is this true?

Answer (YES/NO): YES